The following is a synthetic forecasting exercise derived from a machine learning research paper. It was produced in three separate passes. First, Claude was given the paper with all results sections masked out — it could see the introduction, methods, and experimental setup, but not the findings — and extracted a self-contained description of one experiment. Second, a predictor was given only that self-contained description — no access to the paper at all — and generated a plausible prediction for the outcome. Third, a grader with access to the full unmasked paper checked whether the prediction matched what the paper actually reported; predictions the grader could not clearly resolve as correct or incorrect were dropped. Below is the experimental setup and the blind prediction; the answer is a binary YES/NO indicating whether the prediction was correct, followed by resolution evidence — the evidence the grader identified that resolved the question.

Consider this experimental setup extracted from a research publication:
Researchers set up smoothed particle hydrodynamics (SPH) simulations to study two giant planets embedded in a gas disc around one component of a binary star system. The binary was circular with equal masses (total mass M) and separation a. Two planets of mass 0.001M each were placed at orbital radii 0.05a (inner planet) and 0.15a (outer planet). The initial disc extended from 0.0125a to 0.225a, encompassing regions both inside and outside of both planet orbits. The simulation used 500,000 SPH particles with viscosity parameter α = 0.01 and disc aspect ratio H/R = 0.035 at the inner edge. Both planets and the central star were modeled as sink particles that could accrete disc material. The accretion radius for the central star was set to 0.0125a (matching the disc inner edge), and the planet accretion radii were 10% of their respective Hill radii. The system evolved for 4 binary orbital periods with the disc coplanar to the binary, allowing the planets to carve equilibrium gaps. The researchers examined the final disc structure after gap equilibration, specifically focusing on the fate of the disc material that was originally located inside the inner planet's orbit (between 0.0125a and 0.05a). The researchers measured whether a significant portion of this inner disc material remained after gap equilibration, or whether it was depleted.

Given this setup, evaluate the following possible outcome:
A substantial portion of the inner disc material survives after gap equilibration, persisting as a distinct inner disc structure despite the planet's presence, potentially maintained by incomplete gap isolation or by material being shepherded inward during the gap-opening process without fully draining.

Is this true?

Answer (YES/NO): NO